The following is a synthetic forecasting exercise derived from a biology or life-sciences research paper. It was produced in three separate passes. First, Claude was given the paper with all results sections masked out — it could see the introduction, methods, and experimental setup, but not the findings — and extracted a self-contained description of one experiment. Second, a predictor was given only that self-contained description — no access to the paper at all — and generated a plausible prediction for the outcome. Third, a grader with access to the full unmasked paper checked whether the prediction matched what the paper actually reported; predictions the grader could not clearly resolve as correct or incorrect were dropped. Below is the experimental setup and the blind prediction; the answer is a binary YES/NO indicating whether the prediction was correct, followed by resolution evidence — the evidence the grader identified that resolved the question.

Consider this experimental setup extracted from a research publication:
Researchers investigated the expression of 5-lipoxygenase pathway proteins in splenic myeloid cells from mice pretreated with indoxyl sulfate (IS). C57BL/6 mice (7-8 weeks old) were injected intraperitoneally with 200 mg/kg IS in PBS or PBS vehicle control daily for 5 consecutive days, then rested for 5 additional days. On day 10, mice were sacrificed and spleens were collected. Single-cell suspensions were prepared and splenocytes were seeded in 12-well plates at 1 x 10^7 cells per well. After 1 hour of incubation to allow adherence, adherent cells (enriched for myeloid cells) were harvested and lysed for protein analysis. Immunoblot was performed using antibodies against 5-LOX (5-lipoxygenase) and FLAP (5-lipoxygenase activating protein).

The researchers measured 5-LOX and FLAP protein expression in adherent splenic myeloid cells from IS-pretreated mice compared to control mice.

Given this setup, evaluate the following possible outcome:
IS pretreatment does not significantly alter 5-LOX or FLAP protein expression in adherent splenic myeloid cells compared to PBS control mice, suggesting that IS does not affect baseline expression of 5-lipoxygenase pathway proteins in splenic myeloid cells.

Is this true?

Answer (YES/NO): NO